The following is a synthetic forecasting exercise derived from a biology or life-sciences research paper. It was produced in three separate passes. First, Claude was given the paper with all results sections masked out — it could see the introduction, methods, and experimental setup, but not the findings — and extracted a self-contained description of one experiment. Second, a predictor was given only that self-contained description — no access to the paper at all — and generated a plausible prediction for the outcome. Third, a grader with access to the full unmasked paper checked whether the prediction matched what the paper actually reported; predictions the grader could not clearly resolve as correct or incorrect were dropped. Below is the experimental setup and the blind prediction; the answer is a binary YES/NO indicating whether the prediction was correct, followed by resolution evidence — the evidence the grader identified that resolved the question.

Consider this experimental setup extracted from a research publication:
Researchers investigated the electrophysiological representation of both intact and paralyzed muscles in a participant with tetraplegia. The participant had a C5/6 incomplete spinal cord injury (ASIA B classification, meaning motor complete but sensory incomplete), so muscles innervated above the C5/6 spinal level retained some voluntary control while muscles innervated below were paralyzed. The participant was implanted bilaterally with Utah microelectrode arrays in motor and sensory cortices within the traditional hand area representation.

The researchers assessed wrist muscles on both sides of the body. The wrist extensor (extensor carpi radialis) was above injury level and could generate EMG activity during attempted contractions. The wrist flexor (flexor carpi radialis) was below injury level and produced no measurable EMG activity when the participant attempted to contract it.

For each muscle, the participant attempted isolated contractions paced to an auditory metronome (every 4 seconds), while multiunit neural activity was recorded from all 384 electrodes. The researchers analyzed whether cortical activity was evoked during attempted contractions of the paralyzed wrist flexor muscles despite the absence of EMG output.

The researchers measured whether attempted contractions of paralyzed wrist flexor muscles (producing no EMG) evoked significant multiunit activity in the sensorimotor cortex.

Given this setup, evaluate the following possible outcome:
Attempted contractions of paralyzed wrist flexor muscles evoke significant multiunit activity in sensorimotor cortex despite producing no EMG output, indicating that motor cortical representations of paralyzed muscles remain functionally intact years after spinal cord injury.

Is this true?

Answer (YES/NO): YES